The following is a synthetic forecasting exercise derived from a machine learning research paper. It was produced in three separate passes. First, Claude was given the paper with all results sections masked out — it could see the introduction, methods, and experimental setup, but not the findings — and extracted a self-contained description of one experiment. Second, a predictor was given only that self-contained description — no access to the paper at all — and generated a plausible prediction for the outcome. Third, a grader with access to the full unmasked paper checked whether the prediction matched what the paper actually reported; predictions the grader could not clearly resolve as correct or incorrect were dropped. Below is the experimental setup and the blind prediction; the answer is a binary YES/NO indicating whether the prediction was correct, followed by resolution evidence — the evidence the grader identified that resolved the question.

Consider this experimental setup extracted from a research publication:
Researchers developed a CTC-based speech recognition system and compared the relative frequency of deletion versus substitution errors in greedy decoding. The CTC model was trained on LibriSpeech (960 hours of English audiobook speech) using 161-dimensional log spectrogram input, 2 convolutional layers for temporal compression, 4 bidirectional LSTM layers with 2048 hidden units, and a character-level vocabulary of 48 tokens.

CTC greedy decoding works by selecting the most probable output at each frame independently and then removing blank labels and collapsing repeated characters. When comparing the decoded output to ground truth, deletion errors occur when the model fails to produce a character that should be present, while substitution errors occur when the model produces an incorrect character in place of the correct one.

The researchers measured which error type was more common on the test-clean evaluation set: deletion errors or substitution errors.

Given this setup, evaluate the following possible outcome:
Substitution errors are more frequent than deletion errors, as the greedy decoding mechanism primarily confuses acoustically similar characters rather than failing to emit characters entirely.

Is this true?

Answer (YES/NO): YES